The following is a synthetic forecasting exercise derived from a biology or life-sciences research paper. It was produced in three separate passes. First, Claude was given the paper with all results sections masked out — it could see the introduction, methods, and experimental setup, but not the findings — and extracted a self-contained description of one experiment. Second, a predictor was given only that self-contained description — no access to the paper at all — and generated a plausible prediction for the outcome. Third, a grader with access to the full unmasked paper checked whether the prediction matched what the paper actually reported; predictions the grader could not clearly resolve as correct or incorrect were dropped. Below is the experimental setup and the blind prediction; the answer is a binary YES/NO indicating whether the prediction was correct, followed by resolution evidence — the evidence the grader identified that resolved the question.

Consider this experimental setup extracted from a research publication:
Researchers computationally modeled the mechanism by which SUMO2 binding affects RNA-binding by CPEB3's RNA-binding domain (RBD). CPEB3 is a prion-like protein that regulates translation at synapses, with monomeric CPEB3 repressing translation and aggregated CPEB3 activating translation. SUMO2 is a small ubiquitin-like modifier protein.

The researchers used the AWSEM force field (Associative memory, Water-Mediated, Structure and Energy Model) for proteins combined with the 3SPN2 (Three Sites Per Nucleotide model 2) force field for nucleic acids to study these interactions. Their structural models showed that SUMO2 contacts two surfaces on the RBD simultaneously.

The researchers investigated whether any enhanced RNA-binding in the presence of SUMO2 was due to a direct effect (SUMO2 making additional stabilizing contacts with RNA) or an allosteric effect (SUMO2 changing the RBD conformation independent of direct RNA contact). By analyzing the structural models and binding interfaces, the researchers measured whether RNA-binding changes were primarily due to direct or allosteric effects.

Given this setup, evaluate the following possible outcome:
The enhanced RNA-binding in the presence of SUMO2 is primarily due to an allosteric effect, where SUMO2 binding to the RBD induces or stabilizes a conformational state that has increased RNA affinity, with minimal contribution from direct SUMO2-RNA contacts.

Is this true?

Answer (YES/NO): YES